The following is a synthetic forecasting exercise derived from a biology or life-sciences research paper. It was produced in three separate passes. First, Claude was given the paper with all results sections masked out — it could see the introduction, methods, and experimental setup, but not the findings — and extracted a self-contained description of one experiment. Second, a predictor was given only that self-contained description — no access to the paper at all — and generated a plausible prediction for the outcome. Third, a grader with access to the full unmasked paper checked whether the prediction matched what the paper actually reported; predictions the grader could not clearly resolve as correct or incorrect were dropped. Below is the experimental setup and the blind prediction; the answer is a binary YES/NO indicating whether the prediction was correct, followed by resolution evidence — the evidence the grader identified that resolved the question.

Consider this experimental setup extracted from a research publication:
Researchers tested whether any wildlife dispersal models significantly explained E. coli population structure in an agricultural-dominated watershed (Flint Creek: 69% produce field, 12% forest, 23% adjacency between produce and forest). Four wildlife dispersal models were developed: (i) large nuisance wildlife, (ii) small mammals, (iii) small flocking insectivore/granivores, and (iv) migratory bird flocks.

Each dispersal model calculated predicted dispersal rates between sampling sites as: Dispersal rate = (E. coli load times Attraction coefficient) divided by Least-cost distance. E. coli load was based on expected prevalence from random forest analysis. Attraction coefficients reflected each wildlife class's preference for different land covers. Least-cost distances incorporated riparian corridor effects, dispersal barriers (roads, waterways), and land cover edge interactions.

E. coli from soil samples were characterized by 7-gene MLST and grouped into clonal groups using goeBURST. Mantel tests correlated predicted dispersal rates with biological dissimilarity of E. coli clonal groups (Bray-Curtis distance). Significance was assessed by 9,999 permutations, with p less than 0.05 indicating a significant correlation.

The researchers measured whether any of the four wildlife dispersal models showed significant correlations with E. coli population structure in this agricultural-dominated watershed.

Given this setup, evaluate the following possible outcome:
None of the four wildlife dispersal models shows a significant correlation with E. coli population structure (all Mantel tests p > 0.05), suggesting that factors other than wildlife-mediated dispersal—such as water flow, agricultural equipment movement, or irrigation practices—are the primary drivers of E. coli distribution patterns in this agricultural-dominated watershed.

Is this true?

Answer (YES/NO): YES